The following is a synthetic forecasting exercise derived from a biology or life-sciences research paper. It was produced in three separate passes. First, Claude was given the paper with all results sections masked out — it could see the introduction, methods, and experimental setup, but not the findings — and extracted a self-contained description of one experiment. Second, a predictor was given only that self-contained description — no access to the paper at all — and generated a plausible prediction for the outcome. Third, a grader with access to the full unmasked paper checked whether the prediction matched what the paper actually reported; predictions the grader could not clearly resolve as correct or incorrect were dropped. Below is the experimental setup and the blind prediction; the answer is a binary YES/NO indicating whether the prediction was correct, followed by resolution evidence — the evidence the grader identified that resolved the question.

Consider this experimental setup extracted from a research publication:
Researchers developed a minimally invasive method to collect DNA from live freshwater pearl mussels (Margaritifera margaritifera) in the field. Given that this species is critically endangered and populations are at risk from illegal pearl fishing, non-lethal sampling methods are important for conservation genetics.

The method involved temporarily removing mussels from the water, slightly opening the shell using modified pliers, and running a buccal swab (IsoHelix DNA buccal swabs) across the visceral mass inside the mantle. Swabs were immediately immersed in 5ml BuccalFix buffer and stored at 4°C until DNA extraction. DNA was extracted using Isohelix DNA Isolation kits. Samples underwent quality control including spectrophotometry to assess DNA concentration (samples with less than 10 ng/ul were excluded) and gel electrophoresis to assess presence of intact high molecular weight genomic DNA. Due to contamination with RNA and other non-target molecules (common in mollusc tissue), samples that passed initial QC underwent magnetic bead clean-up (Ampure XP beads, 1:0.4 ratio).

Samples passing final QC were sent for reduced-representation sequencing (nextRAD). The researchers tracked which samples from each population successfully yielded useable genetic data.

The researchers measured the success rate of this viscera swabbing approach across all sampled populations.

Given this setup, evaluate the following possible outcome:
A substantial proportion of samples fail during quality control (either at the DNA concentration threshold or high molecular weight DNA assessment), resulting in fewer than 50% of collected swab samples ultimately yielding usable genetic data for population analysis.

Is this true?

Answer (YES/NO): YES